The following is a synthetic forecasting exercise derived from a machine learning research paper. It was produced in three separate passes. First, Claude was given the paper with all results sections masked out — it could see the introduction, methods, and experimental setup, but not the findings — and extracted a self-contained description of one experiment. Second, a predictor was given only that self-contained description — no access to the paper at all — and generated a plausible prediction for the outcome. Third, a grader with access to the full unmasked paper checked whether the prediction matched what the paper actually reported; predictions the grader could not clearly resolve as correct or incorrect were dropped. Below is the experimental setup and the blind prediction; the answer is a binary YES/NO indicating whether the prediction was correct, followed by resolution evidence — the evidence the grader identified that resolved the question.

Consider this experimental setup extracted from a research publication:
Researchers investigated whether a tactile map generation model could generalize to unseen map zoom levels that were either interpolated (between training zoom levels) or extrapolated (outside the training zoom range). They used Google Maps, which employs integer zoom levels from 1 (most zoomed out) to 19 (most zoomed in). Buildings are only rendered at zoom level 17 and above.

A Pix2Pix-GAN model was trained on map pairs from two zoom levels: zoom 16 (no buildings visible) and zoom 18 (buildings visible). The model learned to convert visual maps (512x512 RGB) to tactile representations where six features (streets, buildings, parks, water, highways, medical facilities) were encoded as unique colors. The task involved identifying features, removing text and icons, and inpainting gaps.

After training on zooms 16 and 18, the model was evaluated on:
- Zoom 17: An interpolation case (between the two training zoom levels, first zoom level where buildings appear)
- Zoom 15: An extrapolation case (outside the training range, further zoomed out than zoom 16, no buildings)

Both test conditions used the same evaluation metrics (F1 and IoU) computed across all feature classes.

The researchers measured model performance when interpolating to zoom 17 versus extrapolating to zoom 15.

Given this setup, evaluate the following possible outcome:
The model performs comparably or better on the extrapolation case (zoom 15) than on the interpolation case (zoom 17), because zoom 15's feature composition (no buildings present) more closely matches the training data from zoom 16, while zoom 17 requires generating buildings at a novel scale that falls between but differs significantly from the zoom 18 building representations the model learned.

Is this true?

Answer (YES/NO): NO